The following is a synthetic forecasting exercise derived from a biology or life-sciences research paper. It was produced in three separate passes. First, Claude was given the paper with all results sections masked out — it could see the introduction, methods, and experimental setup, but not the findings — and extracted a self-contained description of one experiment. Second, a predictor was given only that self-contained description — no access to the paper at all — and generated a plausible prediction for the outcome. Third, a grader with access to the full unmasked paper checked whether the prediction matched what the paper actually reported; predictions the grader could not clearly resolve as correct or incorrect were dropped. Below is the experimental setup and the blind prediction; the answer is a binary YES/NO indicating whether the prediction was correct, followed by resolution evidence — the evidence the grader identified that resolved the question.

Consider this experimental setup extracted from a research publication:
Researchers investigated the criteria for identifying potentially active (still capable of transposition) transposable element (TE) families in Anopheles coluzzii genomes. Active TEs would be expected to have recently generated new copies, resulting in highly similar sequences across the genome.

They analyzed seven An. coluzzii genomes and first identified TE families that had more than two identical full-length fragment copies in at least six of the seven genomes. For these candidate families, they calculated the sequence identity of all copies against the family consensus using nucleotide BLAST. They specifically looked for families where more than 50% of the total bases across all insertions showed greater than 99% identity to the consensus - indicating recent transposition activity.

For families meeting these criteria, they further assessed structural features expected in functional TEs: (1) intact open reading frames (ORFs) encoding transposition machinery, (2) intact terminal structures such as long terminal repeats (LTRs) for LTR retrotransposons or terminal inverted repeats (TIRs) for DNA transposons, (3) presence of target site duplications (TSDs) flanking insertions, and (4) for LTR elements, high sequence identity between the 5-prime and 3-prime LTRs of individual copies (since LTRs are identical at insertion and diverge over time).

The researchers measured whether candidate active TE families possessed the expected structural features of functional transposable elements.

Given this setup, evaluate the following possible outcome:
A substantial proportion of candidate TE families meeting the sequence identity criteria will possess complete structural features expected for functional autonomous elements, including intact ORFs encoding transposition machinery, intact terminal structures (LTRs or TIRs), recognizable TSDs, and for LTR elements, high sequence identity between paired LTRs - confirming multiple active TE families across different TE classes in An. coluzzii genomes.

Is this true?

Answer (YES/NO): YES